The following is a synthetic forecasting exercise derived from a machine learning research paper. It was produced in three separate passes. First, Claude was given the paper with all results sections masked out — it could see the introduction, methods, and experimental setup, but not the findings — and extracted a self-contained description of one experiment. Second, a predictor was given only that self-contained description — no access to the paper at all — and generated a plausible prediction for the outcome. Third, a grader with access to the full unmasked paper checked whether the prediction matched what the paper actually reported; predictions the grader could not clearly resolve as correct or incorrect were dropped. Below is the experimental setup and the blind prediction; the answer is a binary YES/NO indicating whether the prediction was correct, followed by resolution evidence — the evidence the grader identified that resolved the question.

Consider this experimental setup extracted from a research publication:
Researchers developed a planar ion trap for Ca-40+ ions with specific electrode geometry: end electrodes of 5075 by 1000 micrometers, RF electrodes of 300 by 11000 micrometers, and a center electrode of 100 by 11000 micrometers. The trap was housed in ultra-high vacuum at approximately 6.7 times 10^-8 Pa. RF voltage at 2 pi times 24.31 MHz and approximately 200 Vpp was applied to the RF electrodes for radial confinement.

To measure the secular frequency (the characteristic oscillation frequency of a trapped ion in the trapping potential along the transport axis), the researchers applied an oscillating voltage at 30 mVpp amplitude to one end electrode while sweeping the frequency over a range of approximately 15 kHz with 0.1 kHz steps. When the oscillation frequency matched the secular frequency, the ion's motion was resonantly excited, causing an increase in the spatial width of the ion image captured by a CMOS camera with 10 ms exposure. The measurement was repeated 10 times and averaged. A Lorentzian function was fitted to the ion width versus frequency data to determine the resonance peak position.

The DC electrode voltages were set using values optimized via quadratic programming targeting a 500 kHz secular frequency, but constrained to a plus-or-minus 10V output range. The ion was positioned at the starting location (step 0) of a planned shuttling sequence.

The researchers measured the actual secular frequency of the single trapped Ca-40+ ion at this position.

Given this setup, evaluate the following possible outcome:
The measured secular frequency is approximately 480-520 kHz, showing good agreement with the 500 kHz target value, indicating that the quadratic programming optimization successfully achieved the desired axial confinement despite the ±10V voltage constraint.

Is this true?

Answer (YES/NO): NO